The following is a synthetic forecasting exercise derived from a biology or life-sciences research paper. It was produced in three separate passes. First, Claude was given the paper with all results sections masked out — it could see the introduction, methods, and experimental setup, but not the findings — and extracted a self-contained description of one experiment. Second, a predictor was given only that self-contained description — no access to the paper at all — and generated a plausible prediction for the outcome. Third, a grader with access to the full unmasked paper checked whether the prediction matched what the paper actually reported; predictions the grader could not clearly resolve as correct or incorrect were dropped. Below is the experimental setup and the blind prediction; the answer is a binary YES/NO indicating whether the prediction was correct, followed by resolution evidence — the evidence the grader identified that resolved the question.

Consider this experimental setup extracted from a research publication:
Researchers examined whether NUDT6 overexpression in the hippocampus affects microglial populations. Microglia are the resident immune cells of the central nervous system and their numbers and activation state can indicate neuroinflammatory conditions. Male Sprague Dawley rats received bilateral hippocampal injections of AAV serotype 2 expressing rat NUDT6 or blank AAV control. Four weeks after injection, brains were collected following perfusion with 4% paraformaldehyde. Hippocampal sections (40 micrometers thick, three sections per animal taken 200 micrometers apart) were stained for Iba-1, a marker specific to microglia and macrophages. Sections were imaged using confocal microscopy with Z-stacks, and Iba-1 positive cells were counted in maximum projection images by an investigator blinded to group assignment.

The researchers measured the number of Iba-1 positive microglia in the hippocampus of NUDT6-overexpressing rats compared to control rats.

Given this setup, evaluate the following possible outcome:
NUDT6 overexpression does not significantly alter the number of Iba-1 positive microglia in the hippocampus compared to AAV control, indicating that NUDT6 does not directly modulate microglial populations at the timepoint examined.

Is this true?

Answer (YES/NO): NO